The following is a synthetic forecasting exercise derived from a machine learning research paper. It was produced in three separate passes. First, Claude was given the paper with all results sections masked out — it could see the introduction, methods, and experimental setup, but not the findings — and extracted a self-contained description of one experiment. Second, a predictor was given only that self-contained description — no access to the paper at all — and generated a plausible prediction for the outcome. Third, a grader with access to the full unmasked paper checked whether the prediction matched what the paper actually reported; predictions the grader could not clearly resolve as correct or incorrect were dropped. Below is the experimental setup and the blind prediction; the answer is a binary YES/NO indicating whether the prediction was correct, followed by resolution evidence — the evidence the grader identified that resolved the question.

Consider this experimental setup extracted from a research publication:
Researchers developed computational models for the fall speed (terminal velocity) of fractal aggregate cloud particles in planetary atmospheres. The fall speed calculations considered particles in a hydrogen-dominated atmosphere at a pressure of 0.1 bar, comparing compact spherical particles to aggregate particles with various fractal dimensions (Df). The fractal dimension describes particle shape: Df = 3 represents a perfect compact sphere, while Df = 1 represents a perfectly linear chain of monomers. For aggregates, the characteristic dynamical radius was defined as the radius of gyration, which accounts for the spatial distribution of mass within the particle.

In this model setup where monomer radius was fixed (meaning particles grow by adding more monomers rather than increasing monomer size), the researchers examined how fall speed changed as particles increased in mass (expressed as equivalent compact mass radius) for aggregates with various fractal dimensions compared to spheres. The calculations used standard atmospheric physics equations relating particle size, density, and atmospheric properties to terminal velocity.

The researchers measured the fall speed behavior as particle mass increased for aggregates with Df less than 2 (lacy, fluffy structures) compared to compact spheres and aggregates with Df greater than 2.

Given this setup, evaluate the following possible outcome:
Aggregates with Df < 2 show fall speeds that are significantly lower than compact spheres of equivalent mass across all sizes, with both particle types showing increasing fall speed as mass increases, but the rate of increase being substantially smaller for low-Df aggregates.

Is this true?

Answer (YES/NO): NO